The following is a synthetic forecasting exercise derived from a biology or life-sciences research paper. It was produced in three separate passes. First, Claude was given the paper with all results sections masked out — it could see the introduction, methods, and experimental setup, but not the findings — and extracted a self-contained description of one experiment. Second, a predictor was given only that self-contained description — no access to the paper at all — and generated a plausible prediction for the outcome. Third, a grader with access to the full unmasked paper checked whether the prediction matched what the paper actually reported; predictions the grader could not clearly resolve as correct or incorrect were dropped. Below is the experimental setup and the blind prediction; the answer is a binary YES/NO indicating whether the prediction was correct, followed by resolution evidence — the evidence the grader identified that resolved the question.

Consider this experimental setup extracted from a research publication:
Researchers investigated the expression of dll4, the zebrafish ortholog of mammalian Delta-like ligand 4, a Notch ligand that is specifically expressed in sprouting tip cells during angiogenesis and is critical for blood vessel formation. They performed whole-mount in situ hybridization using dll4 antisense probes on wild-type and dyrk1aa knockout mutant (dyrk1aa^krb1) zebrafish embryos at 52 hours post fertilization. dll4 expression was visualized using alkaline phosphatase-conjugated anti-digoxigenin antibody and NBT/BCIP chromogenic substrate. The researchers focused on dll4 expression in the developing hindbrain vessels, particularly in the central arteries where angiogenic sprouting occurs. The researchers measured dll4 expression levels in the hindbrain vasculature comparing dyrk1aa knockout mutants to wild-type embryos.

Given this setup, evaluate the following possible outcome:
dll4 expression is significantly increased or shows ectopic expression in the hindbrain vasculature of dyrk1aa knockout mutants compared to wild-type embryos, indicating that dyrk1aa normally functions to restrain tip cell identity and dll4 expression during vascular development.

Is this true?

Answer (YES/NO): NO